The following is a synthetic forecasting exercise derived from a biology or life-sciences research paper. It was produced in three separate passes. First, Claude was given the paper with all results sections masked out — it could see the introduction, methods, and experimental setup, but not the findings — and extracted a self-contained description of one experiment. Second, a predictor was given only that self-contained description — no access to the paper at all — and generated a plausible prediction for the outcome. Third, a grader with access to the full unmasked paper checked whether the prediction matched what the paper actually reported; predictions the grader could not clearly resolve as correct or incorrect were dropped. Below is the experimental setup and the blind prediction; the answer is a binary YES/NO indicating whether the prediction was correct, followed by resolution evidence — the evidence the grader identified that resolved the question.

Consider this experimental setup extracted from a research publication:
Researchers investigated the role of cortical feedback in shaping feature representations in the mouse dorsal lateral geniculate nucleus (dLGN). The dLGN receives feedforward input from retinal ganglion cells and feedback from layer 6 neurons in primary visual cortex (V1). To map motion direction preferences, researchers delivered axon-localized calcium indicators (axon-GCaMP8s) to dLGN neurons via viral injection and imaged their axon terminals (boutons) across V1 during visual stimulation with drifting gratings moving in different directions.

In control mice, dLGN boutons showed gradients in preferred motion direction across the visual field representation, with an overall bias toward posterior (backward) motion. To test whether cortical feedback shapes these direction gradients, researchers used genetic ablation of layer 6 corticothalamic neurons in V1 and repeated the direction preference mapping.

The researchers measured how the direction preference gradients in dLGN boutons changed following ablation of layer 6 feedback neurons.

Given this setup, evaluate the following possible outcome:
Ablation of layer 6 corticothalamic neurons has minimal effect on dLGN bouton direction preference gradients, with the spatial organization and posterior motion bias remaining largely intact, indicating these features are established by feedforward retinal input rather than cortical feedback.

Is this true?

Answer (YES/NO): NO